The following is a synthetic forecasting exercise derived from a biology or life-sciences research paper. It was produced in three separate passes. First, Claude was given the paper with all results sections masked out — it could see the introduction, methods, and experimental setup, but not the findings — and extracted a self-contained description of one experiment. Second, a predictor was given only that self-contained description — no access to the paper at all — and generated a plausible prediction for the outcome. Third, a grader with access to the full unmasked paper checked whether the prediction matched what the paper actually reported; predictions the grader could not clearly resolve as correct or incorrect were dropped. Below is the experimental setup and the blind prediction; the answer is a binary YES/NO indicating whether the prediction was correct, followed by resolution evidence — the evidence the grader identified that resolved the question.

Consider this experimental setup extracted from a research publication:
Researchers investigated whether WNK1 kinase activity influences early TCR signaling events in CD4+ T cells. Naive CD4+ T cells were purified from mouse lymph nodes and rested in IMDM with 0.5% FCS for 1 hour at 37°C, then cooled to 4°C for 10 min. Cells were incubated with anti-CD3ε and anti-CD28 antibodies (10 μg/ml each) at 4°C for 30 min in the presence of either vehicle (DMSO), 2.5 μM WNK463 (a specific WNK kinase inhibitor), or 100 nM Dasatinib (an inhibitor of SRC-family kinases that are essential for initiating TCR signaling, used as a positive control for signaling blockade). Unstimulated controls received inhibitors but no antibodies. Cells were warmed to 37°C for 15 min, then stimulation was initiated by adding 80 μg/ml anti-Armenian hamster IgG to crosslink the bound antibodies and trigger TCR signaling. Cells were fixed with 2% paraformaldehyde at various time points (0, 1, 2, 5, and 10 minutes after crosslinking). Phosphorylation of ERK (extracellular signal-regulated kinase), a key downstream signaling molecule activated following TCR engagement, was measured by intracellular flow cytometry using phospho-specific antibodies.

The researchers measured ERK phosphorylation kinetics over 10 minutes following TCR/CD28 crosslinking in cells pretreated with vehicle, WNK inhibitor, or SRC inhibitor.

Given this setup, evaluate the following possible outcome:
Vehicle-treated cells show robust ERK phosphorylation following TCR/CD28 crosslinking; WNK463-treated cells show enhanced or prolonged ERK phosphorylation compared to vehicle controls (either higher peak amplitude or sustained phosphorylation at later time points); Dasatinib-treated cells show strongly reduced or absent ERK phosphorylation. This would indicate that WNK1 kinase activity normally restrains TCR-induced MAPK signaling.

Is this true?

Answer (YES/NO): NO